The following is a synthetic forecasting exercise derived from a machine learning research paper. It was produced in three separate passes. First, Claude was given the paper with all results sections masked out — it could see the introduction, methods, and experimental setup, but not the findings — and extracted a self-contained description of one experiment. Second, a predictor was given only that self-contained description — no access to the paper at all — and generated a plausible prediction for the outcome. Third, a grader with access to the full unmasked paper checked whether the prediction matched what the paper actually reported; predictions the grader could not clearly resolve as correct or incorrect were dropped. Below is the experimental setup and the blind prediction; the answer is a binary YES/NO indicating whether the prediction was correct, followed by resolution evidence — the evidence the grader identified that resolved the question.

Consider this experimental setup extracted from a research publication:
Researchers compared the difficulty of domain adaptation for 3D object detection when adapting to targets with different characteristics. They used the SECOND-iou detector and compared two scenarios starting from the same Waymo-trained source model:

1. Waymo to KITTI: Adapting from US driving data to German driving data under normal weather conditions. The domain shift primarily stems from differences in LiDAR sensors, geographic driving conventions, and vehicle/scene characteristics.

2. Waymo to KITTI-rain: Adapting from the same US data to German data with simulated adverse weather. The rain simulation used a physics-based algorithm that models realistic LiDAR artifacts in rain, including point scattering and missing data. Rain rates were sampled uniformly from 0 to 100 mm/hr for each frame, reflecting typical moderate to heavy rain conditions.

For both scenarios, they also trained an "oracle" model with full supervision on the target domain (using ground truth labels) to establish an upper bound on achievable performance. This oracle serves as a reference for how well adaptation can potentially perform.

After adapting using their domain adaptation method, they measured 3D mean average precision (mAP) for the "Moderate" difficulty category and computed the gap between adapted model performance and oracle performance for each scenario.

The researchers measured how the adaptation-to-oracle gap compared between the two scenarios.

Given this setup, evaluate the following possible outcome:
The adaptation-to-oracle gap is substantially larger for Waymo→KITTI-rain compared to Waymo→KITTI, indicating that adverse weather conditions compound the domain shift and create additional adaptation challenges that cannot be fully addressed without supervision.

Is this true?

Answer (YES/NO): YES